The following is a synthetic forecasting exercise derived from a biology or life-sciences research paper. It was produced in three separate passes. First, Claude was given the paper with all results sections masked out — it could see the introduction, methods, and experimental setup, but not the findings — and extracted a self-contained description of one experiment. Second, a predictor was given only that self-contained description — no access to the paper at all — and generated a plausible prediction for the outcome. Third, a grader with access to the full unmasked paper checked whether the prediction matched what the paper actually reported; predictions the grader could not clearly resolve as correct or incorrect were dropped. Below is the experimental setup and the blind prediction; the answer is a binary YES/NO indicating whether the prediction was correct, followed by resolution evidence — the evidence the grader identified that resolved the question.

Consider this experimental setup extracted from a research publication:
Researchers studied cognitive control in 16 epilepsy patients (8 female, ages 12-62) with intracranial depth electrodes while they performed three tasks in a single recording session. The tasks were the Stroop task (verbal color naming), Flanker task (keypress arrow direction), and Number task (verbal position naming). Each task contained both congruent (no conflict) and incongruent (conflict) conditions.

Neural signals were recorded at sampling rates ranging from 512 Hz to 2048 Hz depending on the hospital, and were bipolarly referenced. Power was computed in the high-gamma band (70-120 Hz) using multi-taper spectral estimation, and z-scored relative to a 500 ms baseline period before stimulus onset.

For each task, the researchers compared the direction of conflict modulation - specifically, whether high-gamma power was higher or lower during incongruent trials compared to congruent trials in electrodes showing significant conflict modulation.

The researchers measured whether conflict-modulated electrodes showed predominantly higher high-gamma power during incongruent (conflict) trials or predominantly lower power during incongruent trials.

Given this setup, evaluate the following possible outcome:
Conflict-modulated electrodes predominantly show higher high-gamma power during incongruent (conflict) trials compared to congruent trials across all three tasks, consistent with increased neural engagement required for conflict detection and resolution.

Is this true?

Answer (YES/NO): YES